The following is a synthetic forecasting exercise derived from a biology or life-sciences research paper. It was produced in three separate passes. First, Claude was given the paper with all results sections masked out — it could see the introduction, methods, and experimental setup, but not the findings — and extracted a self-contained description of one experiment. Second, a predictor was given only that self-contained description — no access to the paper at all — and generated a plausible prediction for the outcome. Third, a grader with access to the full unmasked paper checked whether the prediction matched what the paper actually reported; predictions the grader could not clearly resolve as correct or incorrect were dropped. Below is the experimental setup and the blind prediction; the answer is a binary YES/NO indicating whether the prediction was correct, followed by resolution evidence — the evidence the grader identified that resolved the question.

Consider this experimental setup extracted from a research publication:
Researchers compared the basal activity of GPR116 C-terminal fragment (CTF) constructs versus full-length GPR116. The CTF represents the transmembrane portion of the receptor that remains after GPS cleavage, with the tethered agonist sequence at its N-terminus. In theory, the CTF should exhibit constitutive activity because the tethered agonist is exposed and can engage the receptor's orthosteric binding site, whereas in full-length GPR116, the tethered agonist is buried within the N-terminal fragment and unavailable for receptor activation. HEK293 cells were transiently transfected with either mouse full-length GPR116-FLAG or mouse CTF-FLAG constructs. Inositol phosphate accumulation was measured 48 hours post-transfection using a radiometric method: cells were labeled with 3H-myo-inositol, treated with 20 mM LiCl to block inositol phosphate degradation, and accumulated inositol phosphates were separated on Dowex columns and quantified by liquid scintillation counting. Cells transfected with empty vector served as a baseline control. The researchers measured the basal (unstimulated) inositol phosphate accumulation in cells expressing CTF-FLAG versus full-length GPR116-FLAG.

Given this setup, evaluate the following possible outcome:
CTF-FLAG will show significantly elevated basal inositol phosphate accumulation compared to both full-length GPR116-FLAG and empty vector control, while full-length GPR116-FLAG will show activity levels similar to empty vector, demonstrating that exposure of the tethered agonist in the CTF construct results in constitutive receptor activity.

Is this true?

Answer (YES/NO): YES